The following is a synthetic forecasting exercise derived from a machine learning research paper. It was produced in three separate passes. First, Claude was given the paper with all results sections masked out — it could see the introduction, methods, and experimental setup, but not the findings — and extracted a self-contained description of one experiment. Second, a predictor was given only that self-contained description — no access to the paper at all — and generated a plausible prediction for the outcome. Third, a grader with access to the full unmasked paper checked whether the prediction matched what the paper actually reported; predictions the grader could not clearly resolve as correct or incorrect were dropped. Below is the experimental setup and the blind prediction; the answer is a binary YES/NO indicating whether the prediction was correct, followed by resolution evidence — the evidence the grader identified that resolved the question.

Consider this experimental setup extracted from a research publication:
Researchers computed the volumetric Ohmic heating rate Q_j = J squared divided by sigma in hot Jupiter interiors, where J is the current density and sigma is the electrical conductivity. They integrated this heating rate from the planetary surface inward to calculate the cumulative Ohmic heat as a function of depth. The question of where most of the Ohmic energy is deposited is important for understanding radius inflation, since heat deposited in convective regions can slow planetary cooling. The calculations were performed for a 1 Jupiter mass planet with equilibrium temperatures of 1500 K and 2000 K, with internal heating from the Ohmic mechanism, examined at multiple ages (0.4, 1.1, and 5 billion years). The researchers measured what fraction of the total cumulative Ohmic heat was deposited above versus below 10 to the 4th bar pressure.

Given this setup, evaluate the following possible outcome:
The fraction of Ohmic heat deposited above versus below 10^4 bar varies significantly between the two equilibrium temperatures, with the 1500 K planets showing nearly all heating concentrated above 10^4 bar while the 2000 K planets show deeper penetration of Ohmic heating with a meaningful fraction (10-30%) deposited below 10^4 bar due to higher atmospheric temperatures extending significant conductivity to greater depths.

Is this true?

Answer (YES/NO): NO